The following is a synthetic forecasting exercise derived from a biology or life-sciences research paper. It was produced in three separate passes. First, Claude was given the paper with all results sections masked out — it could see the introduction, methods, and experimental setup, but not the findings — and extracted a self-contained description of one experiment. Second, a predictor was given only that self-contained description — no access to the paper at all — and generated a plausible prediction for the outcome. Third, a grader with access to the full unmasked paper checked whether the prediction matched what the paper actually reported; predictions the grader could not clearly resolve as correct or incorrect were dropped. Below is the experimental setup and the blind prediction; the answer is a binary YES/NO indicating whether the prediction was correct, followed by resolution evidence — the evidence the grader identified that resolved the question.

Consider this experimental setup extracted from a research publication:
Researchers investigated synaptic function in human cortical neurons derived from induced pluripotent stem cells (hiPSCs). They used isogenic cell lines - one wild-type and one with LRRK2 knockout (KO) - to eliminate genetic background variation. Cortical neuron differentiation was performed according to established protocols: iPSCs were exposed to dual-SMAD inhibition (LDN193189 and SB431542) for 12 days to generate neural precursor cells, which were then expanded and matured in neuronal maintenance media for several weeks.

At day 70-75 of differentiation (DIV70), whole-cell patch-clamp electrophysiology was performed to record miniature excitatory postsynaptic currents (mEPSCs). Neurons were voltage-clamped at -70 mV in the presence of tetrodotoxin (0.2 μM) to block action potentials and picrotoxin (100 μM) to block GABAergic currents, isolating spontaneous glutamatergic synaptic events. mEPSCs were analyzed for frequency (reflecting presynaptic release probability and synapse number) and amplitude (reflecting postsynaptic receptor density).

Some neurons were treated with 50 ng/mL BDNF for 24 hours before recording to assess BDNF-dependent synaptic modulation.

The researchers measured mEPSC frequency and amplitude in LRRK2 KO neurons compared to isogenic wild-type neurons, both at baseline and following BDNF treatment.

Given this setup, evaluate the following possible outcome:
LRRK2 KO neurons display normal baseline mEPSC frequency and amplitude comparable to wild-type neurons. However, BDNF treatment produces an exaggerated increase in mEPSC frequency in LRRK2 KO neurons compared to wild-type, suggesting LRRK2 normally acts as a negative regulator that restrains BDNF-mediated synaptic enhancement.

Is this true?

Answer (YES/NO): NO